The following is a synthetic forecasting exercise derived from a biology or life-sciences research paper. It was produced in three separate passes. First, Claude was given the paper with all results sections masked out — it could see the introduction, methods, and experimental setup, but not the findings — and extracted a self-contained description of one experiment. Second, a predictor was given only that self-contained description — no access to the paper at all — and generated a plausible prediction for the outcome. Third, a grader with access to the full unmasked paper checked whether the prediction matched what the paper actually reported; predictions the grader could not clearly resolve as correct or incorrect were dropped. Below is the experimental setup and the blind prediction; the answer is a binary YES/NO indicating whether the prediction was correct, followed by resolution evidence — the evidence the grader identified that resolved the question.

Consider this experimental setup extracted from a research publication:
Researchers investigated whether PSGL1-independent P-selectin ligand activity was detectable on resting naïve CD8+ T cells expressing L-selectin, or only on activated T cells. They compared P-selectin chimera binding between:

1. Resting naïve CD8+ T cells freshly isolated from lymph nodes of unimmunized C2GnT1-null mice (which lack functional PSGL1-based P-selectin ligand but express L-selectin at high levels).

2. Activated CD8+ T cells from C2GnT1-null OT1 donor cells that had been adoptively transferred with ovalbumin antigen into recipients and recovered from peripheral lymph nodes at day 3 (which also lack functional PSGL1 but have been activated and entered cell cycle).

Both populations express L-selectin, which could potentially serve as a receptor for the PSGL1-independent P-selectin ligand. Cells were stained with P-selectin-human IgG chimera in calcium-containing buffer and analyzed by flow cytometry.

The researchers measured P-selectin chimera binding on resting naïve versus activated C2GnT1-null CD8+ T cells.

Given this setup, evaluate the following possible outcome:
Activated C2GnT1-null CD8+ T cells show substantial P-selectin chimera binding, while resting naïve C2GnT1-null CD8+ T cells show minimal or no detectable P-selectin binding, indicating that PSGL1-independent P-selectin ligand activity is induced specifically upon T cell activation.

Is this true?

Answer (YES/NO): YES